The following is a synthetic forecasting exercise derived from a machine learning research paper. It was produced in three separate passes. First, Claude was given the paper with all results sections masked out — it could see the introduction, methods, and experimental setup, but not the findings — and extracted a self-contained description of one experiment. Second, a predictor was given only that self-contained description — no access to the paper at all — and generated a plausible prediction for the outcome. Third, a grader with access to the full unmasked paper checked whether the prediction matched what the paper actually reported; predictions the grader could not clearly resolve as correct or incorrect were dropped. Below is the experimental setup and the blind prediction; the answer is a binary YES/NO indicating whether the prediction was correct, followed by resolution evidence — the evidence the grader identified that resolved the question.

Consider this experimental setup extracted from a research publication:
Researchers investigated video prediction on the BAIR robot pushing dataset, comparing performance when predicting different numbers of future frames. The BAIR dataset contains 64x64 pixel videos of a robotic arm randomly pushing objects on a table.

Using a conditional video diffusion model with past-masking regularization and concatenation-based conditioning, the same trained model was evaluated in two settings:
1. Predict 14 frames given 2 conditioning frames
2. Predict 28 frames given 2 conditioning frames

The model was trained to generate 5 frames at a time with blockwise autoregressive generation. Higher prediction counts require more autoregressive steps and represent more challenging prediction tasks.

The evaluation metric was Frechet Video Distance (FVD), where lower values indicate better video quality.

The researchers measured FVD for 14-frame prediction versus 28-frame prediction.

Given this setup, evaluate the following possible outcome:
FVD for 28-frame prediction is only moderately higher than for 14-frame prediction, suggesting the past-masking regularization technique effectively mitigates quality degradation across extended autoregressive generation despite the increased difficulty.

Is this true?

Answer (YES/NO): NO